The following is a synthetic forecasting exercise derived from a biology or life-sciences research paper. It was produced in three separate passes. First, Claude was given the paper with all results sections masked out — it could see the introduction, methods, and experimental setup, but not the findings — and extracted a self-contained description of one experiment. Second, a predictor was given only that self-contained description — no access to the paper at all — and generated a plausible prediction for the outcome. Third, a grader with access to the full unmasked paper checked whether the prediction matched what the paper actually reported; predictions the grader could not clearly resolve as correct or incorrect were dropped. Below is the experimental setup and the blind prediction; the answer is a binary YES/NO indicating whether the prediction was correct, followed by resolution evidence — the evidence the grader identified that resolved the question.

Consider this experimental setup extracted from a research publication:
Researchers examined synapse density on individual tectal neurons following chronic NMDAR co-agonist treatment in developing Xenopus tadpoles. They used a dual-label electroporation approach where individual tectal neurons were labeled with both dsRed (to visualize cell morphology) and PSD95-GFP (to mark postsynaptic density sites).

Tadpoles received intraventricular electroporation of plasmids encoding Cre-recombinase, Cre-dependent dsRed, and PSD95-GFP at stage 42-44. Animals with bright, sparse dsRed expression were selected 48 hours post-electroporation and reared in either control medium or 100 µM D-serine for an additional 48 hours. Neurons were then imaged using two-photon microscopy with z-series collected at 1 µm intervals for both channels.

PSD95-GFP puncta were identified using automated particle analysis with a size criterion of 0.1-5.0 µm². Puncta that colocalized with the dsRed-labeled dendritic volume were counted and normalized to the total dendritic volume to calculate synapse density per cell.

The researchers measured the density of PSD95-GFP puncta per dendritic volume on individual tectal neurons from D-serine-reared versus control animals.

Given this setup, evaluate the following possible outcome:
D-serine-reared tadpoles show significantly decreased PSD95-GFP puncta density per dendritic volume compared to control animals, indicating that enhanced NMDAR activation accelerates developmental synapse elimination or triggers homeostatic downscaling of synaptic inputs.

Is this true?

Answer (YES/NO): NO